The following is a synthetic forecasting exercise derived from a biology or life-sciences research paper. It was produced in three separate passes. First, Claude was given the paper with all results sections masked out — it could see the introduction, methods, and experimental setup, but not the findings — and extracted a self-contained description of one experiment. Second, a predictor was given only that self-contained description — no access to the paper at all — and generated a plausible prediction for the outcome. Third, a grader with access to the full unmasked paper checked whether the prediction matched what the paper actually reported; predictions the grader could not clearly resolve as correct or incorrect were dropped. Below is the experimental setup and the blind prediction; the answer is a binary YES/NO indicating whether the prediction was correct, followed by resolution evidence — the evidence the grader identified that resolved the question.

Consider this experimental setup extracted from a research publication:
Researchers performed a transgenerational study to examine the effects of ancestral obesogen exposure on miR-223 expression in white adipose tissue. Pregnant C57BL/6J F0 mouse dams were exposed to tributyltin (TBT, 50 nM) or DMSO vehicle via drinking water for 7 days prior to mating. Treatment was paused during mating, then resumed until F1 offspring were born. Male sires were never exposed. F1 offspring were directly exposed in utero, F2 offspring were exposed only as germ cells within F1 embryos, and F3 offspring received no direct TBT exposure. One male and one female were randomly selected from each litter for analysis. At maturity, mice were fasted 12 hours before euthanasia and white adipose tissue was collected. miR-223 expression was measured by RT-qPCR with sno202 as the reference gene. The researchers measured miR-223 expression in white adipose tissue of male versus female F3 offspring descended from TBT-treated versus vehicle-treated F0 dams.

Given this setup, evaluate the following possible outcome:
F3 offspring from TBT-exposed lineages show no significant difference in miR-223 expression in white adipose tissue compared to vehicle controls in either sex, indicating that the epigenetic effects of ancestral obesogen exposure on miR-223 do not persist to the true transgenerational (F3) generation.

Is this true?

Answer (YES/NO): NO